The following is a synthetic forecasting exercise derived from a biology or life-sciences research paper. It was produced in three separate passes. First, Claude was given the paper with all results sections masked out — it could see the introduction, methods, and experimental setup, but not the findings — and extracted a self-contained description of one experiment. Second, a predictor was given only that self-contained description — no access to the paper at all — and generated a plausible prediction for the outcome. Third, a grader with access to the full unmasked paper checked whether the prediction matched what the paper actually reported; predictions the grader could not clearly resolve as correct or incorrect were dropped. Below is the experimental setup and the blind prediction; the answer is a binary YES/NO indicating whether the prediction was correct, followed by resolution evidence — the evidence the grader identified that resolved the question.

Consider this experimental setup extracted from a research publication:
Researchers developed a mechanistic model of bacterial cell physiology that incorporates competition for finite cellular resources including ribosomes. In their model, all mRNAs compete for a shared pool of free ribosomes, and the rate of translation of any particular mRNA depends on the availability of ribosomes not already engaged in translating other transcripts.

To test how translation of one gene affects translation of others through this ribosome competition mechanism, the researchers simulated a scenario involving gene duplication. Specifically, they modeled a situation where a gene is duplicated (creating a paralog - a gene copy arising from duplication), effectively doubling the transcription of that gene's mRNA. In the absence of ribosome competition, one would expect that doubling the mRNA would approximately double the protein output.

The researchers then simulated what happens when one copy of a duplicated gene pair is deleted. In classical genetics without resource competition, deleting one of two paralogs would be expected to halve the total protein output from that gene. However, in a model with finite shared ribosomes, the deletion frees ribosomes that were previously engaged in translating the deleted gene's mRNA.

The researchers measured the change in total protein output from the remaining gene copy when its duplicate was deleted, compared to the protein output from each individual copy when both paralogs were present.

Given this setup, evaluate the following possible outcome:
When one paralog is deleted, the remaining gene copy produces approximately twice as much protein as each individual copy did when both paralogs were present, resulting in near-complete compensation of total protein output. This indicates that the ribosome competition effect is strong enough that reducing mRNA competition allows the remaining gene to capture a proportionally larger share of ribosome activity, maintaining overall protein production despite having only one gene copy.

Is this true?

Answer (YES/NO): NO